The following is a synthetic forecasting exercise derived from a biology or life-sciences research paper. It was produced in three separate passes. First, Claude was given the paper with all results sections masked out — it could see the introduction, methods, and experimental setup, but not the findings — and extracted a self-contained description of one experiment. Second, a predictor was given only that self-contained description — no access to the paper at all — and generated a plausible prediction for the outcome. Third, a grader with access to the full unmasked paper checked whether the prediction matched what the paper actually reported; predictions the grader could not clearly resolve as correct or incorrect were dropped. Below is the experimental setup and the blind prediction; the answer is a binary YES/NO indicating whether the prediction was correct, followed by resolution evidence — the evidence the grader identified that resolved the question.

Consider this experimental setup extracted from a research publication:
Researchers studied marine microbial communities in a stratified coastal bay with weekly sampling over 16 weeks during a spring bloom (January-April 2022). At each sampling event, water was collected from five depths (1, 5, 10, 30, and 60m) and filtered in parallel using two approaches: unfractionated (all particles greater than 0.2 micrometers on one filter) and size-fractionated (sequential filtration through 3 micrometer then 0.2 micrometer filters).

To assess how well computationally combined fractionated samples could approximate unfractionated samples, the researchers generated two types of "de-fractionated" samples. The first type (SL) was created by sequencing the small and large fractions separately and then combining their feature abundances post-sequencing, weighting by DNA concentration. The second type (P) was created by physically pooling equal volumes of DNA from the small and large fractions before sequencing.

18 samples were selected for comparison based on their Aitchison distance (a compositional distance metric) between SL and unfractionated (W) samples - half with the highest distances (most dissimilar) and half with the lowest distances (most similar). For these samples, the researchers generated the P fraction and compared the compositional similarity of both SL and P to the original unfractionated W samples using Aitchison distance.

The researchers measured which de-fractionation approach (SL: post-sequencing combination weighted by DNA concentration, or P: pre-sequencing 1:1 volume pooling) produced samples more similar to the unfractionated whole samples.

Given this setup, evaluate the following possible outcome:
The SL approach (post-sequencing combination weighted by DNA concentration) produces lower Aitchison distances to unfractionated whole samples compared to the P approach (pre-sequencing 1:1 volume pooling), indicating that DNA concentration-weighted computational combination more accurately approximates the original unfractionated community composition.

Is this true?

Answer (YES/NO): NO